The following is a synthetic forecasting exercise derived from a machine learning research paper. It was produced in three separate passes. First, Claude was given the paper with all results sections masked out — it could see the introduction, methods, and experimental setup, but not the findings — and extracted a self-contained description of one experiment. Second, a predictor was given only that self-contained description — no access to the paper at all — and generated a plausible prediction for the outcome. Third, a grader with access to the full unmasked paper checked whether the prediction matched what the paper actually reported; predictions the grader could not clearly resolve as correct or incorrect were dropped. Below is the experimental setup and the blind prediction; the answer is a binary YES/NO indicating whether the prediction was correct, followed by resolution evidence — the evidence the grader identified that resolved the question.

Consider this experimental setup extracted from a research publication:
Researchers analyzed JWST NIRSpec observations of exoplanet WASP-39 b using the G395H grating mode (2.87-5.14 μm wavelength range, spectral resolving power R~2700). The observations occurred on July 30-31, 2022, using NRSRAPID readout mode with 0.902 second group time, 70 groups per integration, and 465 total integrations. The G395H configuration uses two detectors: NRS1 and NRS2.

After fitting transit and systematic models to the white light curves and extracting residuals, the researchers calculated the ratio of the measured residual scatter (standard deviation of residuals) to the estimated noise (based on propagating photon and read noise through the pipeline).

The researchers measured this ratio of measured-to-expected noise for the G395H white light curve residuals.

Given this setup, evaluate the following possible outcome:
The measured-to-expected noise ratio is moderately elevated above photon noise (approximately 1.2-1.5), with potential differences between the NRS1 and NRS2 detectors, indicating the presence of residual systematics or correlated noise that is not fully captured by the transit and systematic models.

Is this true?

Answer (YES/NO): YES